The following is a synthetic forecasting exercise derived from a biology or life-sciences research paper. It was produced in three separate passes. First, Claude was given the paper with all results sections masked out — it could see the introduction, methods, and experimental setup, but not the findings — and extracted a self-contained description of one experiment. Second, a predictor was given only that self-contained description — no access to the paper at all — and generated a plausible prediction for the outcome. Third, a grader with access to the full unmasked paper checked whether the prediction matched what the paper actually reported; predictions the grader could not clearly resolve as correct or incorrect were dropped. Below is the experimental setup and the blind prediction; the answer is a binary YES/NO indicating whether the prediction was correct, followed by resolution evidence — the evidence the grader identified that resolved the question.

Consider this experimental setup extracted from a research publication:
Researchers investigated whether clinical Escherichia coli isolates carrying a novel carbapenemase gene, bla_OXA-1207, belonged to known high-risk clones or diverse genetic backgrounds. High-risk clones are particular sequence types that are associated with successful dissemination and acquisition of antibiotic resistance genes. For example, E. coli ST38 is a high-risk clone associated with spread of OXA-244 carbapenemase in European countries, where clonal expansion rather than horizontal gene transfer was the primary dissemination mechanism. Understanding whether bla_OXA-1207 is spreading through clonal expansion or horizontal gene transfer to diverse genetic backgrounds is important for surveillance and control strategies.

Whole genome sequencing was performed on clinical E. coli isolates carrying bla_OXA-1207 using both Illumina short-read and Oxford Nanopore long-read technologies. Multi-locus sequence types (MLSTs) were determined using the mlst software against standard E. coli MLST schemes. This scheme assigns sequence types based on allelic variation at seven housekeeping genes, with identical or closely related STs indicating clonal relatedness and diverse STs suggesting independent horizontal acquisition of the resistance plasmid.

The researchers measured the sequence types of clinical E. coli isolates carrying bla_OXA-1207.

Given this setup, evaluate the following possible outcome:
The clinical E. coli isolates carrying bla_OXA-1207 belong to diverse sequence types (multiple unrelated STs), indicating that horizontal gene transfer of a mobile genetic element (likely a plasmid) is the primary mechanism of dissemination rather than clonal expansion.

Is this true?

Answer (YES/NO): YES